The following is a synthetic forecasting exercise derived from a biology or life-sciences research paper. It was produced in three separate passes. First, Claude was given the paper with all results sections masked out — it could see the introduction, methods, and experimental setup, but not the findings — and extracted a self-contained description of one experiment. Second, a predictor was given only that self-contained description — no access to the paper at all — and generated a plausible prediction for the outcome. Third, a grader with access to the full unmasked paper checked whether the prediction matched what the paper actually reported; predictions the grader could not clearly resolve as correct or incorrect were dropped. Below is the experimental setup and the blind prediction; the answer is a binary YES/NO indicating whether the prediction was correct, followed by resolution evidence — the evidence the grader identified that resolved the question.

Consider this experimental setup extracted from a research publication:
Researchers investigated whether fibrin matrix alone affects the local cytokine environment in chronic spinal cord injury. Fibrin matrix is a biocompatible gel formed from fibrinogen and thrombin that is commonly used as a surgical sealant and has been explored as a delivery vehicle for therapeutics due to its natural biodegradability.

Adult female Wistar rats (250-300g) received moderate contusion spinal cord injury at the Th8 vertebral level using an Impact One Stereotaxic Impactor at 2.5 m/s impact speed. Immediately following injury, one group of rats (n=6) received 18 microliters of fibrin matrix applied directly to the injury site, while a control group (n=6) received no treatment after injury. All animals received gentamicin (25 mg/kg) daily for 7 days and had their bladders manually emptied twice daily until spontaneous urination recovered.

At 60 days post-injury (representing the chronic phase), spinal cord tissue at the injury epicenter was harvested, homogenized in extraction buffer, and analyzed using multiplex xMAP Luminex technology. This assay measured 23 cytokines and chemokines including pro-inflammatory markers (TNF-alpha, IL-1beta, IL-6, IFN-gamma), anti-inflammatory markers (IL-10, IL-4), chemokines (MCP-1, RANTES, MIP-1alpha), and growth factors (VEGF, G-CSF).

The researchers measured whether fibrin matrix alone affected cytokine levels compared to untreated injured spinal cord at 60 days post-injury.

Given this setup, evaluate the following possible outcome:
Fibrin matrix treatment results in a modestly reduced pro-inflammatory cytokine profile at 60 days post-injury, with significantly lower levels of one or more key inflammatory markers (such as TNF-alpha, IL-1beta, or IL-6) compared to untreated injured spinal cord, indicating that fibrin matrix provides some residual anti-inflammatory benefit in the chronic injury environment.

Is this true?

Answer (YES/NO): NO